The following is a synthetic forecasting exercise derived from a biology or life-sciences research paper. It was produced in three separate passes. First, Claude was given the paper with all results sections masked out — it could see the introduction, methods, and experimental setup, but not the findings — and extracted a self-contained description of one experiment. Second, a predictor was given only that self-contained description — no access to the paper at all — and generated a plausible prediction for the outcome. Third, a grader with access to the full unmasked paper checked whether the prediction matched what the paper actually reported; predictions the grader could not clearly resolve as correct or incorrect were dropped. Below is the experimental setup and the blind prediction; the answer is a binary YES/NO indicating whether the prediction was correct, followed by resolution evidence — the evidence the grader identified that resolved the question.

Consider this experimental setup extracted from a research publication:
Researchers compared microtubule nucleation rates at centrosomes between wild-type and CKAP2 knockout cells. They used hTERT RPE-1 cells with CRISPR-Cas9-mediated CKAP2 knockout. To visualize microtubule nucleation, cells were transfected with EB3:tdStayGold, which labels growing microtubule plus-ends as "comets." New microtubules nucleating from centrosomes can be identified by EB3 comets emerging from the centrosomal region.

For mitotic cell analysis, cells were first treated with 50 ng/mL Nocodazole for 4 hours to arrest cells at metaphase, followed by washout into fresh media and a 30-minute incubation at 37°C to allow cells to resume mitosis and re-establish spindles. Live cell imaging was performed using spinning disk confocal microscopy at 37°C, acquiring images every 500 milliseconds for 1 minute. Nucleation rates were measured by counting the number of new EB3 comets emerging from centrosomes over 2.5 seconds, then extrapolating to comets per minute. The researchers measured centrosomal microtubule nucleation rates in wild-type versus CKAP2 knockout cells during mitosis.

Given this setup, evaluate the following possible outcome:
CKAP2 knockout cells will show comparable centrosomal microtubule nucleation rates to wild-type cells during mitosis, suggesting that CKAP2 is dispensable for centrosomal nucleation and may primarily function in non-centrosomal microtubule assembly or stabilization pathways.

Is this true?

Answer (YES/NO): YES